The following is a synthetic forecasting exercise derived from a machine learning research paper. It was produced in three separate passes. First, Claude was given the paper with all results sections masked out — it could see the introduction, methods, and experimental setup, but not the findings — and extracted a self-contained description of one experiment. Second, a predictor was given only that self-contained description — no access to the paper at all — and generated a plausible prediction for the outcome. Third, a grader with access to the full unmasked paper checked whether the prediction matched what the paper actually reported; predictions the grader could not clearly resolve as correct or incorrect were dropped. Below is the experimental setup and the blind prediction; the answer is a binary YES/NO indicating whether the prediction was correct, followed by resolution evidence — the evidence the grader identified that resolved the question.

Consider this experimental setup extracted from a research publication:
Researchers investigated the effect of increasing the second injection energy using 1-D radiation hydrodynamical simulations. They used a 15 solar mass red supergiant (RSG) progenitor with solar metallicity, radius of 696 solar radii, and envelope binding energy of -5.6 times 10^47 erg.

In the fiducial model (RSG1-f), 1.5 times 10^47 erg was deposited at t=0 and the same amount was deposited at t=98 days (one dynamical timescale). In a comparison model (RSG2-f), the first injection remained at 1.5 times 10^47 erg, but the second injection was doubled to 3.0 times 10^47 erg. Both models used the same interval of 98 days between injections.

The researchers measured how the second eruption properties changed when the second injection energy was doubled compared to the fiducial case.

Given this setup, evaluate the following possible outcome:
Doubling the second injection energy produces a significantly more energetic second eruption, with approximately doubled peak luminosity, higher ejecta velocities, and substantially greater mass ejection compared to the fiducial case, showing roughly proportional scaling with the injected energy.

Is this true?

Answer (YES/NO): NO